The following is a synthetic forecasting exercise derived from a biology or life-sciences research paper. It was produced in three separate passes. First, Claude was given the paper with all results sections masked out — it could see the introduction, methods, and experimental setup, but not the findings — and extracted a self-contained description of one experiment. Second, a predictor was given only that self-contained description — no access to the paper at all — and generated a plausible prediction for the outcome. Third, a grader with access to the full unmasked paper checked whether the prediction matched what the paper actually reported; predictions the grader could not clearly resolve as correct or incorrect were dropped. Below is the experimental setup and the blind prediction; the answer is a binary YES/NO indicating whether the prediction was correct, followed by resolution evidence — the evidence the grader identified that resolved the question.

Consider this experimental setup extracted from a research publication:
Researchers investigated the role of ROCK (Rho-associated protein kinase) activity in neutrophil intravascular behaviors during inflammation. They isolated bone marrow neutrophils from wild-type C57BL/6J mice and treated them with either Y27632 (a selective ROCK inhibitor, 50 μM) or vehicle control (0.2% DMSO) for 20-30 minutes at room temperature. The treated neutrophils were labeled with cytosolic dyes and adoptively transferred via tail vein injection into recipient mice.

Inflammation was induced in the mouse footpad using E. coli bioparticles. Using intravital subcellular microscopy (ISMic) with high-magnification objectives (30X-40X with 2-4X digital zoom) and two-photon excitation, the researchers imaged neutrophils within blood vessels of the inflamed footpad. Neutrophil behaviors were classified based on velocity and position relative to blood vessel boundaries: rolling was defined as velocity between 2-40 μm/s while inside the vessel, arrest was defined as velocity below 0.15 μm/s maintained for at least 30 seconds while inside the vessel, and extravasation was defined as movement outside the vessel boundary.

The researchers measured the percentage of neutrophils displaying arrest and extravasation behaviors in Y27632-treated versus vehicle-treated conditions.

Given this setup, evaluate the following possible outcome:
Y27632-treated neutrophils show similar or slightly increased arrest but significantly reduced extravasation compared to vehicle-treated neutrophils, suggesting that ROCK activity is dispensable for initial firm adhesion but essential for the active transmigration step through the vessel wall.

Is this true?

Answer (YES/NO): NO